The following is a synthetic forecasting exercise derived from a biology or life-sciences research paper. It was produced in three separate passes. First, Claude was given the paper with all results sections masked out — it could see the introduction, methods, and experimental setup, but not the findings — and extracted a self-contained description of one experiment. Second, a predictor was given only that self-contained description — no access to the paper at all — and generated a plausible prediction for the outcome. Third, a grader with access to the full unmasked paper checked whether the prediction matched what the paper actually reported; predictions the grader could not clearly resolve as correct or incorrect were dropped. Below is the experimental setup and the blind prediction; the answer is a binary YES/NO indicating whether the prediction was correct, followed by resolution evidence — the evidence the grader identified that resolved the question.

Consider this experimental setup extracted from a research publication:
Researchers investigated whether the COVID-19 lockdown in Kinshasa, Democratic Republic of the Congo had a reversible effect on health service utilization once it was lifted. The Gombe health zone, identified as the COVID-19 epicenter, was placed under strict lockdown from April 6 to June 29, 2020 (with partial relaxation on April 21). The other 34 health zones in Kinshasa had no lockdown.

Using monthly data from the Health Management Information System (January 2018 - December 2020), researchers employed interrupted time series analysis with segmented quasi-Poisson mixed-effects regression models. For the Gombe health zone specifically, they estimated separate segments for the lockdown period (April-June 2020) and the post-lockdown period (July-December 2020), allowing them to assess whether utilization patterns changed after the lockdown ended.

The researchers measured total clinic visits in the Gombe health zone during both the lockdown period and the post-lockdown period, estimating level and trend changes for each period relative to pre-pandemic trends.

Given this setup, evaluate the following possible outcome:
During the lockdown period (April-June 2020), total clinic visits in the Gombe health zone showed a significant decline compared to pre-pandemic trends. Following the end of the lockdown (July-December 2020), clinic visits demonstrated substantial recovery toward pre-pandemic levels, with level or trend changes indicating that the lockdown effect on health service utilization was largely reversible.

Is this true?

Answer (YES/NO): NO